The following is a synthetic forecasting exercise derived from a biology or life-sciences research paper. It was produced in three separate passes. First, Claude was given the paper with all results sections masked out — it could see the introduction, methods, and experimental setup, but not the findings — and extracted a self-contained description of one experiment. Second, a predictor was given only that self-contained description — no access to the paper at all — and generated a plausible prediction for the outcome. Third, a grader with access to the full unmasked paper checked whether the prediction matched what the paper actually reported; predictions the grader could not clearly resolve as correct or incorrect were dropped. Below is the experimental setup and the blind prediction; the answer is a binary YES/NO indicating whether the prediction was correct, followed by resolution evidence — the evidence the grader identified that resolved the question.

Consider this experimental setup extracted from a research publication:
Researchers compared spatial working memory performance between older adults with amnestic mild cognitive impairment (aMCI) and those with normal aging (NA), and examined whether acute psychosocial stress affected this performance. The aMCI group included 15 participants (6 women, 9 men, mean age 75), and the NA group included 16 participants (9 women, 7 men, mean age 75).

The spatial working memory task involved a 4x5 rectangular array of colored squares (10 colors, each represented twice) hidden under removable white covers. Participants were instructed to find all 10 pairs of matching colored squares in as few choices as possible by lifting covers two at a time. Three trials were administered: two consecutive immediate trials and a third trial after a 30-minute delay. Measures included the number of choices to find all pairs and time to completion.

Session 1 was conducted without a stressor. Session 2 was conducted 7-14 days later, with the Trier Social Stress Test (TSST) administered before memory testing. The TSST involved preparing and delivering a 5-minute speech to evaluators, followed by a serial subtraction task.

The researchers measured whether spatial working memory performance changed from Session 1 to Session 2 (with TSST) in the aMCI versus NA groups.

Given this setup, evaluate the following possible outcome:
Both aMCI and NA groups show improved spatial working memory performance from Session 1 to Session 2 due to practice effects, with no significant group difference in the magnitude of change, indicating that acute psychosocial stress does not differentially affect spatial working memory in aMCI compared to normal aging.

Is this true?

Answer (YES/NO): NO